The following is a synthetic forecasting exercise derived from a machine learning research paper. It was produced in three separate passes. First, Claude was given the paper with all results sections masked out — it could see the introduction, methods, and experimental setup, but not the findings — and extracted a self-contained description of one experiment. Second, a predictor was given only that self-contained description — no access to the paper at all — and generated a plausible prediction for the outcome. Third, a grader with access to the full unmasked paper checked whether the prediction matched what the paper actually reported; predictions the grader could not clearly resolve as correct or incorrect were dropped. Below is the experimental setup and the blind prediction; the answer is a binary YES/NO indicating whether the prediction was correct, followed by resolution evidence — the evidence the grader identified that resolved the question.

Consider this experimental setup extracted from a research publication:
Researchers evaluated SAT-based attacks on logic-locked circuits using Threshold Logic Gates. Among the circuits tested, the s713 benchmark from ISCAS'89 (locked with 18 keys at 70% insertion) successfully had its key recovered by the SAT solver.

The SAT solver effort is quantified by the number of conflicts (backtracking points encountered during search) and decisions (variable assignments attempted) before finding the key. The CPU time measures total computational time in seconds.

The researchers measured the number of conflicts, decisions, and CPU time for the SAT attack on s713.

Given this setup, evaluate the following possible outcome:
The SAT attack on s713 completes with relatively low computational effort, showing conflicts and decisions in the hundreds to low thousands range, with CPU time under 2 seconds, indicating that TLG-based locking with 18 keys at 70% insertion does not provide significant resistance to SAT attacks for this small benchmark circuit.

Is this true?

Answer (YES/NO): NO